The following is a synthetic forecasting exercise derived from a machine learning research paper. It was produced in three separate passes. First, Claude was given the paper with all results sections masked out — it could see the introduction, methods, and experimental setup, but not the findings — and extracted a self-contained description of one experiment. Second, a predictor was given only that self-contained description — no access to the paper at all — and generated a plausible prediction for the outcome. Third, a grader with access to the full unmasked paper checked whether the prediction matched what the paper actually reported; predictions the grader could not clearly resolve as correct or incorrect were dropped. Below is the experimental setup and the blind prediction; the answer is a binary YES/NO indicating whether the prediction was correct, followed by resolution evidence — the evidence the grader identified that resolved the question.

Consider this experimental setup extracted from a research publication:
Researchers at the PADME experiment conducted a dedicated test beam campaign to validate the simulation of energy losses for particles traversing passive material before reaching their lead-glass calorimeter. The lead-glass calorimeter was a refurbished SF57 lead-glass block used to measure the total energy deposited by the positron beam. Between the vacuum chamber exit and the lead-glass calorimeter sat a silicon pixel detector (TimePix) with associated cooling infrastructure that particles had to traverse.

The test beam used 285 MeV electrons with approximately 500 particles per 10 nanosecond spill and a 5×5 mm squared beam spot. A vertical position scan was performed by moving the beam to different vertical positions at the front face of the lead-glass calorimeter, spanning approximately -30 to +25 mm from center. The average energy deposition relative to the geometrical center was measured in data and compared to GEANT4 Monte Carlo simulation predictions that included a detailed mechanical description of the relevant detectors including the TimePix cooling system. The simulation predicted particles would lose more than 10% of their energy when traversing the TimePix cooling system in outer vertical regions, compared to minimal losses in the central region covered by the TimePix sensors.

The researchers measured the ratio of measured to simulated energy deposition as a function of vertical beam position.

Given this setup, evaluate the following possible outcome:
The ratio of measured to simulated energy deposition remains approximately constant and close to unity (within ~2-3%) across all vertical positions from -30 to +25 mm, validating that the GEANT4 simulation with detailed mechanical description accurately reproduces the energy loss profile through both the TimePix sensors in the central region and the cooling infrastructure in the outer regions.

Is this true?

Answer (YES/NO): YES